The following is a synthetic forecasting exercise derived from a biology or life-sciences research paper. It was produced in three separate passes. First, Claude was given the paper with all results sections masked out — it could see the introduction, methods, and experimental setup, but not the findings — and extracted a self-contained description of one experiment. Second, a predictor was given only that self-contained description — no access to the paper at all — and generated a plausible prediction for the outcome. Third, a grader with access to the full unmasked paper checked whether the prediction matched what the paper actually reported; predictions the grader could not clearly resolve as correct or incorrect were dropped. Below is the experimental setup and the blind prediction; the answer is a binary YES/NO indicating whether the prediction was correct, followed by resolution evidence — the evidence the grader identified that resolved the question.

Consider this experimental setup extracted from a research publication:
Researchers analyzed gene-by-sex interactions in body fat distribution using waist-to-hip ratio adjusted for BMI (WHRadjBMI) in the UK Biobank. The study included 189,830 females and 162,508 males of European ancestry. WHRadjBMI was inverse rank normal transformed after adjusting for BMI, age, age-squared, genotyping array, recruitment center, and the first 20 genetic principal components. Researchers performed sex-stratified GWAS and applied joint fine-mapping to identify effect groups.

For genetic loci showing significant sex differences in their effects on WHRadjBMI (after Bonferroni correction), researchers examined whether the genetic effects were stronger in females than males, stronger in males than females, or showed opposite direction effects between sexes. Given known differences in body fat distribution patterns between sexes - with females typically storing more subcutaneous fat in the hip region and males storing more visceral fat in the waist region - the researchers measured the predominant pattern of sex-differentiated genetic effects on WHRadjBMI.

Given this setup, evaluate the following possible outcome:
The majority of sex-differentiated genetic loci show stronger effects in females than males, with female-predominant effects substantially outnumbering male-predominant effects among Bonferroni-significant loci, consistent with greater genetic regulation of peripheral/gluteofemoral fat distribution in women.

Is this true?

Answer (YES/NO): YES